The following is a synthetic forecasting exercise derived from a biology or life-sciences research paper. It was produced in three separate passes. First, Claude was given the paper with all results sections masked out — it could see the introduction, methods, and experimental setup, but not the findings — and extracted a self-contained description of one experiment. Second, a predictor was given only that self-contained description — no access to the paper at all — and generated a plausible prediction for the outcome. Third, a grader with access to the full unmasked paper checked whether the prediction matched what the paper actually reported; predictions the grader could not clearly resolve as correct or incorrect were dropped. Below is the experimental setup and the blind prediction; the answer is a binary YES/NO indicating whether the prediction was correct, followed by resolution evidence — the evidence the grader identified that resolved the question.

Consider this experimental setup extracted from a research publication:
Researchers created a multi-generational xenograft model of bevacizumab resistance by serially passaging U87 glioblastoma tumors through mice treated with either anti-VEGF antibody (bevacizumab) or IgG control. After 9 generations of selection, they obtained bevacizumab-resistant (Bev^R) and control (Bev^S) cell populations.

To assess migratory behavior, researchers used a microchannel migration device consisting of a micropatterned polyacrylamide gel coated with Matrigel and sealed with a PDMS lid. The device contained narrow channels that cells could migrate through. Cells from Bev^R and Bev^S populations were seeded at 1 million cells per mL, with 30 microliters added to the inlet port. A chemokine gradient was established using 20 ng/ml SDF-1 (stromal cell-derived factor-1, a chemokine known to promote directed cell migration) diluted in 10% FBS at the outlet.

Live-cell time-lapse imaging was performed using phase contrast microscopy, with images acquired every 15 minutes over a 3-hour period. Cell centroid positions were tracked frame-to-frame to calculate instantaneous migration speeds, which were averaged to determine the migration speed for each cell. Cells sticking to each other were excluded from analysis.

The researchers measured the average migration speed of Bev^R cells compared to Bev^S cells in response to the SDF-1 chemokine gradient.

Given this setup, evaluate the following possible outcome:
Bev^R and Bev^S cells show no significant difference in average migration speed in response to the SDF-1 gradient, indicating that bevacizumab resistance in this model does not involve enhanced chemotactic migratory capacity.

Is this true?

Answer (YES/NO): NO